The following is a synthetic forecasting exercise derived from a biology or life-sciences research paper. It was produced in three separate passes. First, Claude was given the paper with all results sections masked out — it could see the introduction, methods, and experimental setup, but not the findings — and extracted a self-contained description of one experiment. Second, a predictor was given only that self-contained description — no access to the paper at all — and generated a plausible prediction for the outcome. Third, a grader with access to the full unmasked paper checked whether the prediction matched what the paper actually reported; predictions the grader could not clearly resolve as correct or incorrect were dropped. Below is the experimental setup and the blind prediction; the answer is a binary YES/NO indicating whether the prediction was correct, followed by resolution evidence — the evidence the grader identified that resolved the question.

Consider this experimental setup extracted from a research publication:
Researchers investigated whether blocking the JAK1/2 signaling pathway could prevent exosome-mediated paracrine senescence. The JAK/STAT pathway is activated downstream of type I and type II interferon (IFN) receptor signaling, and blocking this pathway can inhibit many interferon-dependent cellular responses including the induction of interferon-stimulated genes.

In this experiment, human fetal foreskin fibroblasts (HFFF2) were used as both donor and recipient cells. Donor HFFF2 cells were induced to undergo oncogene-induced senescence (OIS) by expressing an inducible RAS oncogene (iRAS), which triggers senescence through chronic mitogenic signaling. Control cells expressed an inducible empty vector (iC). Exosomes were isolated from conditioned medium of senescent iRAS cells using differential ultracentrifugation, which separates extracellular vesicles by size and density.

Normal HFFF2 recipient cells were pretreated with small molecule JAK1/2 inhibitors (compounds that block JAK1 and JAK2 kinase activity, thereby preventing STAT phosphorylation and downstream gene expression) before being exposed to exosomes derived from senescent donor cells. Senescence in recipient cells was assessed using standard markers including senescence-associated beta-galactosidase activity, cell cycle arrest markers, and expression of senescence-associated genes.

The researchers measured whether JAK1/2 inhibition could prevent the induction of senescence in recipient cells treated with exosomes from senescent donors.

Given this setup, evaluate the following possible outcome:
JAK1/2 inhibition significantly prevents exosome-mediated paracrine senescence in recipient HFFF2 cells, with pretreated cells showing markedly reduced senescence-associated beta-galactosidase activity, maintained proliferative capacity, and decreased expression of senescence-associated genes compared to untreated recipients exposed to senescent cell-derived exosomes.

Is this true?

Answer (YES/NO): NO